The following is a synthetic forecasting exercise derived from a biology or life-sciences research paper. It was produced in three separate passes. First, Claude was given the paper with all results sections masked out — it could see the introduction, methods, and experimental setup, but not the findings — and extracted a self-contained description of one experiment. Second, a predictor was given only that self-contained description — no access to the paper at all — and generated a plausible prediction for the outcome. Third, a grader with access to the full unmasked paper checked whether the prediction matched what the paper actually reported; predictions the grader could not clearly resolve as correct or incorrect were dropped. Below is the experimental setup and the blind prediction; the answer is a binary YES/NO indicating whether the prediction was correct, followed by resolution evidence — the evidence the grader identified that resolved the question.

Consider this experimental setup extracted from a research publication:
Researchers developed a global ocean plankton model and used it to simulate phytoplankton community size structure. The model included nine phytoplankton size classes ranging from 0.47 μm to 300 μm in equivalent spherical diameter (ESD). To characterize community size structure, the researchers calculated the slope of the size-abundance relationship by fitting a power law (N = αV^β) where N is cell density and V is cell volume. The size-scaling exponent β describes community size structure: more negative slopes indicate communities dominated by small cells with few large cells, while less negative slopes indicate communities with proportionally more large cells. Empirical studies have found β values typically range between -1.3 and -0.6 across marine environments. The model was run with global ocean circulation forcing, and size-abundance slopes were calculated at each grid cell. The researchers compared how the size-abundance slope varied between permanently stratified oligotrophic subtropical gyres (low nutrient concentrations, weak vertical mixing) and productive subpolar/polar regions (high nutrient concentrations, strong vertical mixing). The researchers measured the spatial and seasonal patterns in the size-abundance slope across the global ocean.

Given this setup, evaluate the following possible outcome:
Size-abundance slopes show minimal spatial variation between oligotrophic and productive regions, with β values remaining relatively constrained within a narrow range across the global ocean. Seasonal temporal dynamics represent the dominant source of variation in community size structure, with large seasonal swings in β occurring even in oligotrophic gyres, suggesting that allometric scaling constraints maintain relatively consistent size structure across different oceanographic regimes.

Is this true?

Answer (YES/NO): NO